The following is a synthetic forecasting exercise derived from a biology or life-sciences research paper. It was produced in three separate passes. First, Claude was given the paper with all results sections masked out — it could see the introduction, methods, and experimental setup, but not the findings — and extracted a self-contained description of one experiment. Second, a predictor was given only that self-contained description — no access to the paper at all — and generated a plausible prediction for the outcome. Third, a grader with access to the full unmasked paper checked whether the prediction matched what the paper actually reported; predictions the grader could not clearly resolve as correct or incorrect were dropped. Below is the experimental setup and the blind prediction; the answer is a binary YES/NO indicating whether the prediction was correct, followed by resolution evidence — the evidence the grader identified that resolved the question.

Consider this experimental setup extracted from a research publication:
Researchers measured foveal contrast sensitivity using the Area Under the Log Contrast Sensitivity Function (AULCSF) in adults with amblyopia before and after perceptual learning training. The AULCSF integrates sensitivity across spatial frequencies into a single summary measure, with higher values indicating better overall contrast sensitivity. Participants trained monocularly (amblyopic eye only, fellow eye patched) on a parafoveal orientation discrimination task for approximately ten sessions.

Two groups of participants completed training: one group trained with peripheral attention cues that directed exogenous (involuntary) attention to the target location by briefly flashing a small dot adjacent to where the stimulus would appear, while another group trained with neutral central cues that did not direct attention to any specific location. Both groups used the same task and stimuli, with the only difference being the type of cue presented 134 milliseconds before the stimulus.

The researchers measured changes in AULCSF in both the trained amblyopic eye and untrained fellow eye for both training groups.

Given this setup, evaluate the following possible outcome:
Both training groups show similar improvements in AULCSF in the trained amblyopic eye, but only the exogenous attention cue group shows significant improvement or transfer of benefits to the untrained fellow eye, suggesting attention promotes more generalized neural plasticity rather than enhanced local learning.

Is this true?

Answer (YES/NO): YES